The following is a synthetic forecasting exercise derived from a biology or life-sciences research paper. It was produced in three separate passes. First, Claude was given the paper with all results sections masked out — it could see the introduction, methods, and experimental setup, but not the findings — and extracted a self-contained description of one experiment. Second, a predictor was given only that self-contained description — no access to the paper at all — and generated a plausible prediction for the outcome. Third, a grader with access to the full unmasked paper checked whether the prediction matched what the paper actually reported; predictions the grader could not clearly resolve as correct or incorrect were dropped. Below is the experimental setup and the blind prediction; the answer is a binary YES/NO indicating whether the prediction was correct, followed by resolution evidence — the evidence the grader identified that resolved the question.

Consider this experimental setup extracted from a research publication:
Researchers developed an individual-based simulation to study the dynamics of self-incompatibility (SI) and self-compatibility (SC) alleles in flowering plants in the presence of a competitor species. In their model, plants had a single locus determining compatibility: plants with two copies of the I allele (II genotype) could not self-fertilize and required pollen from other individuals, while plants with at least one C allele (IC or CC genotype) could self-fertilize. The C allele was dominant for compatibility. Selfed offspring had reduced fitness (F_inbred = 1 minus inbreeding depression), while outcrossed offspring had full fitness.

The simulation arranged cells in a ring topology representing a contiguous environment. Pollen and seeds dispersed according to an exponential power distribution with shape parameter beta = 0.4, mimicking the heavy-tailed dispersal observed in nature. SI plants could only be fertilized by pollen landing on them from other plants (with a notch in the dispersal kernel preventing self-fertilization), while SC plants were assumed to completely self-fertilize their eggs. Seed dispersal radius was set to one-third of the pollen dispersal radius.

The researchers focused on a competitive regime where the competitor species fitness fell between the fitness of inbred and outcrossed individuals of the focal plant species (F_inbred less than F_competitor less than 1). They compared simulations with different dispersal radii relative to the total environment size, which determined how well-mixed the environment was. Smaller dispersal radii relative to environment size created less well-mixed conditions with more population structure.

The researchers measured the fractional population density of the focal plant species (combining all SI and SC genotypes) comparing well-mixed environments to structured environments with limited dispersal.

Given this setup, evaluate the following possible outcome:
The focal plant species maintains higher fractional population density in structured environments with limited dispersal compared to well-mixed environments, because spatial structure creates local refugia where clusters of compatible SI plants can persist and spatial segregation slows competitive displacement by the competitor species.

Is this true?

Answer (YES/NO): YES